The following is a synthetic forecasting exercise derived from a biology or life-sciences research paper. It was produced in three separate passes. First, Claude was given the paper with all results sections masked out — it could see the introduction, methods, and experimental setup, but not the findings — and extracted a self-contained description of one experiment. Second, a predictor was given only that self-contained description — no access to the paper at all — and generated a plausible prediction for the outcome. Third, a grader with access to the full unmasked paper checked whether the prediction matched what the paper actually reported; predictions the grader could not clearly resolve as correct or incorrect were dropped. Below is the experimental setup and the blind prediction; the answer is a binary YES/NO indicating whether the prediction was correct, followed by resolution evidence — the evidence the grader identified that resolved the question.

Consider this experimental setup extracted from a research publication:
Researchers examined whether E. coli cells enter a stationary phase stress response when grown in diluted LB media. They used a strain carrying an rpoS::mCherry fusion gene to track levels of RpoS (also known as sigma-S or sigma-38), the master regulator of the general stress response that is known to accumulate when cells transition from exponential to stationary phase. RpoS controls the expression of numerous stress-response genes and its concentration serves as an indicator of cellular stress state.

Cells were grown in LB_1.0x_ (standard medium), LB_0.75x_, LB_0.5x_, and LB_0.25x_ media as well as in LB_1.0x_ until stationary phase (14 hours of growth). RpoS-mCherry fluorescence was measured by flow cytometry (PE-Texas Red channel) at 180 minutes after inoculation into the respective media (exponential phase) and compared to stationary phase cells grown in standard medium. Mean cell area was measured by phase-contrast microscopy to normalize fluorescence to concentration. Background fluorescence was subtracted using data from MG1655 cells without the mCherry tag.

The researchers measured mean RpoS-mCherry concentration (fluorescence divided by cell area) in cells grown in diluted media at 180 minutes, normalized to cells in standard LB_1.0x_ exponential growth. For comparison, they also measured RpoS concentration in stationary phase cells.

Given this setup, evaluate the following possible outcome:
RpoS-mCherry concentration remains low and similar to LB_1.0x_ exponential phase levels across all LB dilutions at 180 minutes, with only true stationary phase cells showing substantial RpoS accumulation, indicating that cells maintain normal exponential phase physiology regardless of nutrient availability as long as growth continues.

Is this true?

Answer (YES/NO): YES